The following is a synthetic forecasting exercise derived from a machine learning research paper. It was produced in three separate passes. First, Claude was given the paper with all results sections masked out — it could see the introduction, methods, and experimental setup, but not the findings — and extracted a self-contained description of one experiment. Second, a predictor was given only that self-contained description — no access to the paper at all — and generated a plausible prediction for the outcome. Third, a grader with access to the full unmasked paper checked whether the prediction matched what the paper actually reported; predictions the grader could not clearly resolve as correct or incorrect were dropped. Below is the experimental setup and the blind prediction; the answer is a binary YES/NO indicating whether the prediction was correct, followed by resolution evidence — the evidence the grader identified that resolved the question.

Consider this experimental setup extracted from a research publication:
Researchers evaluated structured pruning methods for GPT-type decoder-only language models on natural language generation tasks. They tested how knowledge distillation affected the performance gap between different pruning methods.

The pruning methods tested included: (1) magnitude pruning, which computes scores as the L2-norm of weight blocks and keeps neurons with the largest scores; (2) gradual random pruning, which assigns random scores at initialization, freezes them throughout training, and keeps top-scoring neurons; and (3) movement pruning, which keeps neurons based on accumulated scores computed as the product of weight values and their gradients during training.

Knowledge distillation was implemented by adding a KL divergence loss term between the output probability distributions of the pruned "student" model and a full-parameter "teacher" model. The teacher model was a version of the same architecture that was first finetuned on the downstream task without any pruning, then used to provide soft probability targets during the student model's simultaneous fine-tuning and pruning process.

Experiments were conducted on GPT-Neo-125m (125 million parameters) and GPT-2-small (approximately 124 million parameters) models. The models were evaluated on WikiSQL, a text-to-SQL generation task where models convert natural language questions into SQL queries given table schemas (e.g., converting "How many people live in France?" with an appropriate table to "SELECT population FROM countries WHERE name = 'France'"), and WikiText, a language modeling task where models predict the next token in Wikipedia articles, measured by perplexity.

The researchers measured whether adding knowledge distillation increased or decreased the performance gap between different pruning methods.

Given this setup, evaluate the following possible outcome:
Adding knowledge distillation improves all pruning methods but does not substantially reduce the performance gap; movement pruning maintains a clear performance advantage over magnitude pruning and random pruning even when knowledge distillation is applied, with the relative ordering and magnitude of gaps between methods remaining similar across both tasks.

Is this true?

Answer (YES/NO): NO